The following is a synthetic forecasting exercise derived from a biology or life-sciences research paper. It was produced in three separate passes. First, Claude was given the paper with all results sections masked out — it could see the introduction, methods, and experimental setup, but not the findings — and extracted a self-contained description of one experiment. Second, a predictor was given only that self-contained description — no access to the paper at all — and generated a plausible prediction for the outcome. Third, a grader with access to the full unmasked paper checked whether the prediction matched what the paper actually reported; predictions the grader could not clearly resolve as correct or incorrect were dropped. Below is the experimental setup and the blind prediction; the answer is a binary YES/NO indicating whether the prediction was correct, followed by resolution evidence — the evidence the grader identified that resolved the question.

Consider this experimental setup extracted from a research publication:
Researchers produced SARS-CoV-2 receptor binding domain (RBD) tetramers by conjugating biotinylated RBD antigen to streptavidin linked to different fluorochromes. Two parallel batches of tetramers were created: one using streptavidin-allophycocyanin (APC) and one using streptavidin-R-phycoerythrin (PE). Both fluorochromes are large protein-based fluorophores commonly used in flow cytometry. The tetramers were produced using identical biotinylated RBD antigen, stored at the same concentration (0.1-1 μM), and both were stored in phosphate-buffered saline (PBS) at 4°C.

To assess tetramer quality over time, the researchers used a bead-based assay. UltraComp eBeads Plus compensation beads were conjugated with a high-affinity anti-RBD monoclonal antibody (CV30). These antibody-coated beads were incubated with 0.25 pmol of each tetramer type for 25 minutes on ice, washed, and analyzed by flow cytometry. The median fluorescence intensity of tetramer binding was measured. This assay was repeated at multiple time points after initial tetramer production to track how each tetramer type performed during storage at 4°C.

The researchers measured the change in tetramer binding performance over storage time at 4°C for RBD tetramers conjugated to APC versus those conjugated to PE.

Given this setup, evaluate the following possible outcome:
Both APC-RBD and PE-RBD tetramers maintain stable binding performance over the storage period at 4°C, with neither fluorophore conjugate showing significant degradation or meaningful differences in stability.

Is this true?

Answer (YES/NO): NO